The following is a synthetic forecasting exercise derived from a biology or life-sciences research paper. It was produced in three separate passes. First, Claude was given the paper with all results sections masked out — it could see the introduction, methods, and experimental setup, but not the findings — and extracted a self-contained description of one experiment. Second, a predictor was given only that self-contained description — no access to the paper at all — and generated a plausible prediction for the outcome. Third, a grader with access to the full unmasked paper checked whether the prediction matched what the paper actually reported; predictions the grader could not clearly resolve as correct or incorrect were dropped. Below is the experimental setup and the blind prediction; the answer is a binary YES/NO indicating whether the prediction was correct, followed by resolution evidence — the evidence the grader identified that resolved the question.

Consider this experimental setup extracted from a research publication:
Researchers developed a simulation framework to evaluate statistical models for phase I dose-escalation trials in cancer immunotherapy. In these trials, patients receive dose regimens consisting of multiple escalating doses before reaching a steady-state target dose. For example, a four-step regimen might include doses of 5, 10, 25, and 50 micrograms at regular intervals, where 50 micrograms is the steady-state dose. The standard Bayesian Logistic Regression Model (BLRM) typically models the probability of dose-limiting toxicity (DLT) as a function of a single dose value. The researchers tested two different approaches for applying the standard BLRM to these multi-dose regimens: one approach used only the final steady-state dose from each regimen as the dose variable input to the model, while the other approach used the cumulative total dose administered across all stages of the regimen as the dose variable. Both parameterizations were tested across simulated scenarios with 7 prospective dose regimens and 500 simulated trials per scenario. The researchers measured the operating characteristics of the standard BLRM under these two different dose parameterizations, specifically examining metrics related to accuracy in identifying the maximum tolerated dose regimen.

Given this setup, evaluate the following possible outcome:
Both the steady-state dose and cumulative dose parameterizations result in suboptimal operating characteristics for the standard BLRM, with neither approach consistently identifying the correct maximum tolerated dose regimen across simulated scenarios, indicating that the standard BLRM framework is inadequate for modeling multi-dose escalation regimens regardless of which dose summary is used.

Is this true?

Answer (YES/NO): YES